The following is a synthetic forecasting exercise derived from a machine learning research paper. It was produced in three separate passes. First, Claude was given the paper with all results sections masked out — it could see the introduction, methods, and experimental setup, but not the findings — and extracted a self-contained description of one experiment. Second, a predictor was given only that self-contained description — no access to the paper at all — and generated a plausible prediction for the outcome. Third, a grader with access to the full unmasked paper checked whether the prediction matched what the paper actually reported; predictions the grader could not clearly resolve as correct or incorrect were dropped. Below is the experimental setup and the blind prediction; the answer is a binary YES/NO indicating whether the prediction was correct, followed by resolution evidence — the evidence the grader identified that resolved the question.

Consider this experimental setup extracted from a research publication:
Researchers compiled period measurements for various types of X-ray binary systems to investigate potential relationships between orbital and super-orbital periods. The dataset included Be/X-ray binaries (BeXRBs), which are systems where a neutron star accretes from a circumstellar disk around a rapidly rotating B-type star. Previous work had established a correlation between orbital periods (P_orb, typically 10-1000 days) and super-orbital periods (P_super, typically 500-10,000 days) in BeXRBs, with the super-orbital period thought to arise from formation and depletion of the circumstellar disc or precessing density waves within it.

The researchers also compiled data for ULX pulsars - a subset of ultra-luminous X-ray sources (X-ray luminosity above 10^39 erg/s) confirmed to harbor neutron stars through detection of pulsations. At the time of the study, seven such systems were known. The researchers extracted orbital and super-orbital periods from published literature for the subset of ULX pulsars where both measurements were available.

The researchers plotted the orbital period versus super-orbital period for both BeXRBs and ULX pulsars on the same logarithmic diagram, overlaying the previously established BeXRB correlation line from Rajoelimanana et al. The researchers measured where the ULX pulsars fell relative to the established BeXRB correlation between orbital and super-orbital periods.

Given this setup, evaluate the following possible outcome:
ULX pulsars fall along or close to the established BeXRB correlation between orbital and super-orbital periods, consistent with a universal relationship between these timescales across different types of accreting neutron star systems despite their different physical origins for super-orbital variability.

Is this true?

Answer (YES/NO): YES